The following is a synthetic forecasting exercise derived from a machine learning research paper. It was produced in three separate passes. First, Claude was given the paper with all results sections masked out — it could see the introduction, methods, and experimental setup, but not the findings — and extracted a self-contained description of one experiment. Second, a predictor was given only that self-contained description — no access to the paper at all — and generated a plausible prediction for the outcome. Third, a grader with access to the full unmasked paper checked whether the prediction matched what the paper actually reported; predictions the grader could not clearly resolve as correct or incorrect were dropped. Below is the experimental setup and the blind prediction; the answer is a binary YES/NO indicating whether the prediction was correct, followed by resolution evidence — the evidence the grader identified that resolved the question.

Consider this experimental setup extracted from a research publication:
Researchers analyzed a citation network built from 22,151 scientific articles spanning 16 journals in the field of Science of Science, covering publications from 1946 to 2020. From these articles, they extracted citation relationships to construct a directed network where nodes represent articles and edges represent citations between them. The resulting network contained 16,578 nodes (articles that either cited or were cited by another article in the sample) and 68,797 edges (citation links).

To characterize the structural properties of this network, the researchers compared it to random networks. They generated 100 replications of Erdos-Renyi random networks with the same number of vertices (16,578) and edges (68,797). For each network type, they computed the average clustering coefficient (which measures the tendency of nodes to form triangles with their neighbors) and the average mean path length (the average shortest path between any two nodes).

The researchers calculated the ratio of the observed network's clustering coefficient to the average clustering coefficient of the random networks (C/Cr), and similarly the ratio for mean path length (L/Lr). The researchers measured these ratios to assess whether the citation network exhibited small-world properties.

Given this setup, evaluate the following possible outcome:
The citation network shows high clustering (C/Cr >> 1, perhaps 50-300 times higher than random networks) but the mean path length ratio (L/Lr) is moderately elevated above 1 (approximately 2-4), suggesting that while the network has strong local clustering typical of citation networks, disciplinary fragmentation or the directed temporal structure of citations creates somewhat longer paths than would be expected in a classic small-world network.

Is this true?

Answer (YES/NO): NO